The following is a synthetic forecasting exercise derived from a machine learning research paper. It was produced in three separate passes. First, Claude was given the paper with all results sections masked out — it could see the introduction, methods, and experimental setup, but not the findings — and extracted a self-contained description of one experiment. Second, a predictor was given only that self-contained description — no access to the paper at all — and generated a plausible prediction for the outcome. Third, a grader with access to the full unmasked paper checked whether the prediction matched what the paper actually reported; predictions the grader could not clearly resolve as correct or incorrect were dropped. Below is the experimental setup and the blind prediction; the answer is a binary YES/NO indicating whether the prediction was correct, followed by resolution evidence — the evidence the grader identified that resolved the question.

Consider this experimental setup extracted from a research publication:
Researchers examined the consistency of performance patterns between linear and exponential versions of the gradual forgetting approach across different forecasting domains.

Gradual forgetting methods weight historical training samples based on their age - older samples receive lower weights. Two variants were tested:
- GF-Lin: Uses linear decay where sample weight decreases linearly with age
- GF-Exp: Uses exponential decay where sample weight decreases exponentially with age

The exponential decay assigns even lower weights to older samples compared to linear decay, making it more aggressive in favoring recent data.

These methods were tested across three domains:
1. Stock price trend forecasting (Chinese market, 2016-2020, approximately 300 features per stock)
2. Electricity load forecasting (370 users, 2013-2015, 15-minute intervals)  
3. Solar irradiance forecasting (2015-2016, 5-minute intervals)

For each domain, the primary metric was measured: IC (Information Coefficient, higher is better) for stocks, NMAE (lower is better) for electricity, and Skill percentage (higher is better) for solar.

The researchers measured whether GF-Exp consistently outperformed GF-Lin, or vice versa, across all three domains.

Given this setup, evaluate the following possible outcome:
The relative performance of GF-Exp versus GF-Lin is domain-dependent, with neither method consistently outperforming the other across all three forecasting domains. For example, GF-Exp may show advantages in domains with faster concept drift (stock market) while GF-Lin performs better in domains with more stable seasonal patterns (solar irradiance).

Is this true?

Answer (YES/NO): YES